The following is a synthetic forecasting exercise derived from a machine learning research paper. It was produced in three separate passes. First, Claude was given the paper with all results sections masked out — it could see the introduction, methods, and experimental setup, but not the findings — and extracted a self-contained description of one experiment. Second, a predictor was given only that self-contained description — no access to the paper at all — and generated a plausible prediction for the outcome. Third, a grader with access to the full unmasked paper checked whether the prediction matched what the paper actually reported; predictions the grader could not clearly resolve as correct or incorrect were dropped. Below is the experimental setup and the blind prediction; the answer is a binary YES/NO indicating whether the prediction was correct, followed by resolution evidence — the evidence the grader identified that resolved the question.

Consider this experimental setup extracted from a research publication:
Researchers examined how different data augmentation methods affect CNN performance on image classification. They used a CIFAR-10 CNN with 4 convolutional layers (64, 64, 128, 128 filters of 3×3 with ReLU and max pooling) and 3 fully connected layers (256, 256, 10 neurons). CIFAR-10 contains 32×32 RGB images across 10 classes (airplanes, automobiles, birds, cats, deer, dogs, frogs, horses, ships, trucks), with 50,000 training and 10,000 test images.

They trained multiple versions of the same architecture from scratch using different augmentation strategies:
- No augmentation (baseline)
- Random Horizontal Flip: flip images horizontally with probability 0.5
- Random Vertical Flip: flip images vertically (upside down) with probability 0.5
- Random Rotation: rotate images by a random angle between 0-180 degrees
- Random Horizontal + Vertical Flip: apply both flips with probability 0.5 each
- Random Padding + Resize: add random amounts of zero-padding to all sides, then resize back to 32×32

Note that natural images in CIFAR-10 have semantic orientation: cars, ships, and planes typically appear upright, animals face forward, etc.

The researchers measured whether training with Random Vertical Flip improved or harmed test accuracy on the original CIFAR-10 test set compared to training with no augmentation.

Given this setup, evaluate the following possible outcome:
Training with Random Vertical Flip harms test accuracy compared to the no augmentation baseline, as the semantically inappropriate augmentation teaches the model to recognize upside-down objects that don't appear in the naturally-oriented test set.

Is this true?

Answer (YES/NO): YES